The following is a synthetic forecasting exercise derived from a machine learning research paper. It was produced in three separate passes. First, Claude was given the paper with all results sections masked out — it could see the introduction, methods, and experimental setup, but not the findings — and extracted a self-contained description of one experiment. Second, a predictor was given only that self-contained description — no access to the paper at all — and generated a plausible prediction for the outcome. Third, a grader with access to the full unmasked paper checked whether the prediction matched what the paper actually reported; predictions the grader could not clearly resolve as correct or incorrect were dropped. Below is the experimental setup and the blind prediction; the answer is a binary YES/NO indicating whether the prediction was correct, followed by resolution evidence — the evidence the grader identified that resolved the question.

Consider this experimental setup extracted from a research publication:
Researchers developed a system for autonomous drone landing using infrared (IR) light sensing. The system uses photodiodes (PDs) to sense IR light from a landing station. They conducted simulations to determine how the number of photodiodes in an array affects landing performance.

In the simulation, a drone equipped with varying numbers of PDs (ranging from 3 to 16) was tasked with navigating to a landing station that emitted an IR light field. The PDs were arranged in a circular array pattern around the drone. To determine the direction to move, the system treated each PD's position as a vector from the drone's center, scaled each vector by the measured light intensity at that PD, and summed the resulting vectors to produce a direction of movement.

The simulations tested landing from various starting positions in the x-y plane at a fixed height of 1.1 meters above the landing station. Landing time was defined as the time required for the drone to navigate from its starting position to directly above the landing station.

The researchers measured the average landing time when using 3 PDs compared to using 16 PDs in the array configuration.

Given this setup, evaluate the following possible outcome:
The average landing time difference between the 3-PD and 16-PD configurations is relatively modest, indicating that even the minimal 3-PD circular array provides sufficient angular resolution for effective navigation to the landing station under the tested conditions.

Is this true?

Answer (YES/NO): YES